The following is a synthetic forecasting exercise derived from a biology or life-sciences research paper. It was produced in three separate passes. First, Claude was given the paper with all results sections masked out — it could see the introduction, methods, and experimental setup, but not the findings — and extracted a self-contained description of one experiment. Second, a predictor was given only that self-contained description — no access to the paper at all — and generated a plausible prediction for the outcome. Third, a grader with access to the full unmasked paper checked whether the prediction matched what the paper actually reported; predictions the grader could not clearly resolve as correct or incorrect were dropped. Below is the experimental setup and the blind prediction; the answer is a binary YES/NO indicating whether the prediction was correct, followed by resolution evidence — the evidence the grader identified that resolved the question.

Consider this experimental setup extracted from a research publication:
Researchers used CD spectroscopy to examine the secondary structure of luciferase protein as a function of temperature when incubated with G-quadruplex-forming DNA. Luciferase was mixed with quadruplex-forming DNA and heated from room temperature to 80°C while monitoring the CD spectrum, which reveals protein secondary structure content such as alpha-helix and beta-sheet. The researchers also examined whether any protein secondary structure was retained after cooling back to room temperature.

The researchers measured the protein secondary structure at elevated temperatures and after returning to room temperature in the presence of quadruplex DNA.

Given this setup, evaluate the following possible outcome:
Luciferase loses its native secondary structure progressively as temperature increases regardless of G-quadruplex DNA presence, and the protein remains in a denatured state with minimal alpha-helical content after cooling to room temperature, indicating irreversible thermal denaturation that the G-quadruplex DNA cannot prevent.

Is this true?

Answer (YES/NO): NO